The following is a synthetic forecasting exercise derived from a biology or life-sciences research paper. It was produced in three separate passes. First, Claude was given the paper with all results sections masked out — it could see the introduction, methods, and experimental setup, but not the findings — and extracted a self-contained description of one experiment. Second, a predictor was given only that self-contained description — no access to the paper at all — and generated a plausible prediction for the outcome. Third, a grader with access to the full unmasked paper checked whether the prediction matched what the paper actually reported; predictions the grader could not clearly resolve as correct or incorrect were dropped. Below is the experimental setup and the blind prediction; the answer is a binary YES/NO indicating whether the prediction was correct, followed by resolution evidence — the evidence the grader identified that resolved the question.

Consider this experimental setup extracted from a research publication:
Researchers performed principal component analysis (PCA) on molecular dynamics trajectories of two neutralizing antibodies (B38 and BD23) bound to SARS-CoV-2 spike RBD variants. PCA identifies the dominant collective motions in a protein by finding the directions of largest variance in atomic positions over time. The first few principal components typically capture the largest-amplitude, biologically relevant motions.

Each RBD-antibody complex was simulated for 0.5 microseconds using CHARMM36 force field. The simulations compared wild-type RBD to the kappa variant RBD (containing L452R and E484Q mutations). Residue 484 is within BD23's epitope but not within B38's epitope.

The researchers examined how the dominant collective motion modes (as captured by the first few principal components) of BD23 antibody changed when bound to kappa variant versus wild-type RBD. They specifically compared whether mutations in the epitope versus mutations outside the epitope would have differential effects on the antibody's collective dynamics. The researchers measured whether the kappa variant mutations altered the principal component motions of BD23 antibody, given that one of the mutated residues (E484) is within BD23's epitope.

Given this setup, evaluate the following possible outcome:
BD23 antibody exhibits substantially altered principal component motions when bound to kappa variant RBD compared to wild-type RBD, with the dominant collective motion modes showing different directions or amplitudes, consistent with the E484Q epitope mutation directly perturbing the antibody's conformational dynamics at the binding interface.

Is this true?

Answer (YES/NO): NO